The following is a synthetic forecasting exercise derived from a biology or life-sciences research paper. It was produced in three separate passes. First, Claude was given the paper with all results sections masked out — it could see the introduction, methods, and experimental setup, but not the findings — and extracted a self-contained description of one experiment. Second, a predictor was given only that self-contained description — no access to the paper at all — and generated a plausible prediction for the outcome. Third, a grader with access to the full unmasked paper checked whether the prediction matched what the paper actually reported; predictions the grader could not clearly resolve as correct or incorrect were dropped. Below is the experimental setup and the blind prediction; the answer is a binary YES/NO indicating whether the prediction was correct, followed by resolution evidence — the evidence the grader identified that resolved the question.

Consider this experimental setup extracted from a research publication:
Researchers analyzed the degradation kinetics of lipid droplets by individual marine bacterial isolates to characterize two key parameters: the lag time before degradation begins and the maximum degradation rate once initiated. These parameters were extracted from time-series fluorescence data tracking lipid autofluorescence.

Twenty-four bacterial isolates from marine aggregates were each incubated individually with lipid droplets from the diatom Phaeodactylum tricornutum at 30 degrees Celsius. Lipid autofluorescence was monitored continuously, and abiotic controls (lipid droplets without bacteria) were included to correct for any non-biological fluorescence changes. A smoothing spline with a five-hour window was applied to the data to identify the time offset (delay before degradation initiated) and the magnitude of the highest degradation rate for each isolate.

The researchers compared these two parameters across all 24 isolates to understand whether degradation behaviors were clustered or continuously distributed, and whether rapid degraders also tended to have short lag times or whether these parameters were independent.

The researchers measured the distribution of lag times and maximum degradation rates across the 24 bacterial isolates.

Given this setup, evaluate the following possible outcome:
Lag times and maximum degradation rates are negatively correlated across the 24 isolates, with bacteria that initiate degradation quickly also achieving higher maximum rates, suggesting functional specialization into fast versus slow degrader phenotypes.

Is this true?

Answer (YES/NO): NO